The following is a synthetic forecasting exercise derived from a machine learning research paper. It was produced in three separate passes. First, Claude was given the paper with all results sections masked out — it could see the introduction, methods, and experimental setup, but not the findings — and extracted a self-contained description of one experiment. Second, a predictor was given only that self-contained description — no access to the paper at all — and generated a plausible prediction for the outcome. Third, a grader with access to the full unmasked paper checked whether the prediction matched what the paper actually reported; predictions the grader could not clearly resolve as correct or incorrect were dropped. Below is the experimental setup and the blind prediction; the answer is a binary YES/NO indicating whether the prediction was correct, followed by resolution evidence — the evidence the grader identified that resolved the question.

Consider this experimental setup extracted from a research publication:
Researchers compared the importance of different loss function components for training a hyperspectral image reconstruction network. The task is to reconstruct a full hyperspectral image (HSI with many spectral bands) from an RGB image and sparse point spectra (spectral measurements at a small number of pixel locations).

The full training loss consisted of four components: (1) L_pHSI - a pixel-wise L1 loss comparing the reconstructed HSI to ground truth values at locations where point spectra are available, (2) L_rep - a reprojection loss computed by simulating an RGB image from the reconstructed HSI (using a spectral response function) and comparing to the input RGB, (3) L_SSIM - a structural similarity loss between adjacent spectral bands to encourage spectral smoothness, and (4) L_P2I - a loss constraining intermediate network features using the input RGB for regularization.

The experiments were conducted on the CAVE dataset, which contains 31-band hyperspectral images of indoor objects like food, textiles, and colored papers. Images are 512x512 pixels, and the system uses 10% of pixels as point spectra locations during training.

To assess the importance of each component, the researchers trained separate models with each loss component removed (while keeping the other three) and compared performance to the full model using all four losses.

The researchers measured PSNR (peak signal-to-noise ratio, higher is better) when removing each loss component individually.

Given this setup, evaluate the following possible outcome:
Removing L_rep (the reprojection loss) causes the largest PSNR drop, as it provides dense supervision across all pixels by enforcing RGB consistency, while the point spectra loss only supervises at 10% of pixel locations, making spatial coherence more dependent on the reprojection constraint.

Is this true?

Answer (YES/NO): NO